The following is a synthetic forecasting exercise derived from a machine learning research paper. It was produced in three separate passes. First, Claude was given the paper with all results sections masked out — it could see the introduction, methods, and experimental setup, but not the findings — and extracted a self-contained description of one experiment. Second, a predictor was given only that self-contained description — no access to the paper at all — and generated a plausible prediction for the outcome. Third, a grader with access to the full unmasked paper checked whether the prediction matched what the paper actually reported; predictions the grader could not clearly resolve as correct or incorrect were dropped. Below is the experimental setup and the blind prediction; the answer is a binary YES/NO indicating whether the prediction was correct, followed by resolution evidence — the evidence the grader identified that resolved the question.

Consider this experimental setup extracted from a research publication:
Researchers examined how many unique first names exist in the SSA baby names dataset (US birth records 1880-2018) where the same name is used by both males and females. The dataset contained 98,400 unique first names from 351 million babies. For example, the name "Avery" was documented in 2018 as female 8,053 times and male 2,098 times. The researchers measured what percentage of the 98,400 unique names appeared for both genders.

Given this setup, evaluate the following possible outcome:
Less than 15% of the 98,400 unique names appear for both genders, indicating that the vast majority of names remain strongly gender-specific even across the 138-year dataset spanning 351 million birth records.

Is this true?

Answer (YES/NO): YES